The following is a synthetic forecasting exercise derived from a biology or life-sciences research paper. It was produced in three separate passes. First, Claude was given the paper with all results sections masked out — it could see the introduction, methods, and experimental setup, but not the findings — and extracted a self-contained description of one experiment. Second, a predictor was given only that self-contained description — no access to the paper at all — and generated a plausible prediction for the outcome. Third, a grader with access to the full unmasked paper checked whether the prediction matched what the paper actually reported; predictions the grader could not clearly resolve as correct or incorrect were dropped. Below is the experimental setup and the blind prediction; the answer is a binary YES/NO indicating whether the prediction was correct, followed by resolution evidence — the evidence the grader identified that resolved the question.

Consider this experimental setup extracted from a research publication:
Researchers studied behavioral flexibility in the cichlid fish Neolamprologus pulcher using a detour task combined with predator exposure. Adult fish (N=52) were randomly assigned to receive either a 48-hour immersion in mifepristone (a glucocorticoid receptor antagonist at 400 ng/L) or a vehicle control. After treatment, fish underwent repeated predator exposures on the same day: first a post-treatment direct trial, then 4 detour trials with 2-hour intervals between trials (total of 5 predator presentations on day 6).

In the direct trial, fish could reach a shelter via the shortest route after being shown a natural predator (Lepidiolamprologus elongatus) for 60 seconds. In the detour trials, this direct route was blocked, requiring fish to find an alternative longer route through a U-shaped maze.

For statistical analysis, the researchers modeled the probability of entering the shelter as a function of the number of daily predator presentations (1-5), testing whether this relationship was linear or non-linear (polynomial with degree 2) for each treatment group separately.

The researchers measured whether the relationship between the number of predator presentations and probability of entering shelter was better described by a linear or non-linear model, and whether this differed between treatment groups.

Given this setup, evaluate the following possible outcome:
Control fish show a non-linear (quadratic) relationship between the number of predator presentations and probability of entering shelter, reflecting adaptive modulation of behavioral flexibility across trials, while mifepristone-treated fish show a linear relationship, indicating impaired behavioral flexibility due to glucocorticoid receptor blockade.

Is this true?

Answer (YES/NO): YES